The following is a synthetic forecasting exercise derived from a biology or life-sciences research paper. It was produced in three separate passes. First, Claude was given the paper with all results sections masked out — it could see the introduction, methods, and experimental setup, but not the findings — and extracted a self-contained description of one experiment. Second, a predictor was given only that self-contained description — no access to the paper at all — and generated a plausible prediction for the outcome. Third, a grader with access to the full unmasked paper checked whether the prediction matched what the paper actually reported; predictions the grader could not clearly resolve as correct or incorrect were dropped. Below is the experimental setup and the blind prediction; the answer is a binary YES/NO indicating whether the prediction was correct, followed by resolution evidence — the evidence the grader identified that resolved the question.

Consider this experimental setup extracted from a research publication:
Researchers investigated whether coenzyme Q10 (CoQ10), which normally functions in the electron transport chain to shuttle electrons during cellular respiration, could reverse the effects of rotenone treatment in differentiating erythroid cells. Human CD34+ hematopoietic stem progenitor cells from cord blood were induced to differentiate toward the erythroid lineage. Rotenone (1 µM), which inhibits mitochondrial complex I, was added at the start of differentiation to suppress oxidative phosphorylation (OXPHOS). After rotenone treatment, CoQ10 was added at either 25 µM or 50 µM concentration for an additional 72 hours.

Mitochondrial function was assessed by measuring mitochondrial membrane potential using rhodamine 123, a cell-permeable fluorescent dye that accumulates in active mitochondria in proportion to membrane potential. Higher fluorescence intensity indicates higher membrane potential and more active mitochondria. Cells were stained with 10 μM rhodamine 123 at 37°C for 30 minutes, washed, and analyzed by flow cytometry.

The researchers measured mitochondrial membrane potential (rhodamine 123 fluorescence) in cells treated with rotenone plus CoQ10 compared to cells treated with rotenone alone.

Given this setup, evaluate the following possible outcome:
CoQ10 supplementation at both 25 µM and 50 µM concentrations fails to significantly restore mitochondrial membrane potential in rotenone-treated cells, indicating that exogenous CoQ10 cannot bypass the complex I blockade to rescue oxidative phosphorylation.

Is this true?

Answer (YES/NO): NO